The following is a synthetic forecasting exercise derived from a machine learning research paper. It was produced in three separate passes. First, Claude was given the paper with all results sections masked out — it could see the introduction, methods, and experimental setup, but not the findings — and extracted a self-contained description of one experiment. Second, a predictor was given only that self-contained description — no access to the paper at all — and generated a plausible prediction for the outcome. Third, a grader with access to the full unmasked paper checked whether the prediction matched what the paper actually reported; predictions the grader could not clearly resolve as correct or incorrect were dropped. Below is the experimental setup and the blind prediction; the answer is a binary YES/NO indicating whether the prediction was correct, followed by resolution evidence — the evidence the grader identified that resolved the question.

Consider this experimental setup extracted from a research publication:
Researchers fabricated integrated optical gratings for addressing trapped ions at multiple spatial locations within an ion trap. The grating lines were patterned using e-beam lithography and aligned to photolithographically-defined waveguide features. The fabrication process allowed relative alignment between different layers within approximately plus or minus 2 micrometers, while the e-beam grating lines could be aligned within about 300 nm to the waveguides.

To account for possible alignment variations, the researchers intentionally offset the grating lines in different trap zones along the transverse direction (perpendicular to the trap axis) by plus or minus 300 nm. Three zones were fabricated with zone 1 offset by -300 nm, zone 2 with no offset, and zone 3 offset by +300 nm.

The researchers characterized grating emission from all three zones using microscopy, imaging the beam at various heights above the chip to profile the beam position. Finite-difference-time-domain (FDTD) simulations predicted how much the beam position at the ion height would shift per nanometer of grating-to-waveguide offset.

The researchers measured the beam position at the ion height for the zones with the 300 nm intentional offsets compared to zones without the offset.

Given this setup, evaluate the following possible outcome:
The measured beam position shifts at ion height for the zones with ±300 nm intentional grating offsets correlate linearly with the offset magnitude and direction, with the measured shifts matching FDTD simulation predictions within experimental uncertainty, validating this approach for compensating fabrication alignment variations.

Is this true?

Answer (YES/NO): YES